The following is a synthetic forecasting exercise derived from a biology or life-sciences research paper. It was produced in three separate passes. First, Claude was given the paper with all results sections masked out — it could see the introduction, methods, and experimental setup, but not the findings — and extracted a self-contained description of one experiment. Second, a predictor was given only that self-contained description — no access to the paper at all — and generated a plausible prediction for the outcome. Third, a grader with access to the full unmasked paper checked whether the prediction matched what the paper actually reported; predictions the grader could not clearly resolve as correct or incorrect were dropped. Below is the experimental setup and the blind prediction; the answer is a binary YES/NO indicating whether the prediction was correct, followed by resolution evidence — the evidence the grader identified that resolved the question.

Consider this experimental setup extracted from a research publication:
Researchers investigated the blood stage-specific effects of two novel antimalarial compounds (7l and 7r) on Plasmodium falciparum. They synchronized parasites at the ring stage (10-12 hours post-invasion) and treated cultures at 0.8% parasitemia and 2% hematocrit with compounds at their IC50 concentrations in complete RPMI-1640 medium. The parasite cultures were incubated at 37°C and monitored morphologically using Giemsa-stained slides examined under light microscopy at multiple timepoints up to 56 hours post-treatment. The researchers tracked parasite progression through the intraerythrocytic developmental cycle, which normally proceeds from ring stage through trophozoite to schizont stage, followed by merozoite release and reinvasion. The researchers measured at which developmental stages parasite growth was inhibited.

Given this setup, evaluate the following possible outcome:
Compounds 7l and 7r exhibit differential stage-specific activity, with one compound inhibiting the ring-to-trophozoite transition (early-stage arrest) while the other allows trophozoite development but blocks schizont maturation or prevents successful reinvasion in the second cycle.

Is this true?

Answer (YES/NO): NO